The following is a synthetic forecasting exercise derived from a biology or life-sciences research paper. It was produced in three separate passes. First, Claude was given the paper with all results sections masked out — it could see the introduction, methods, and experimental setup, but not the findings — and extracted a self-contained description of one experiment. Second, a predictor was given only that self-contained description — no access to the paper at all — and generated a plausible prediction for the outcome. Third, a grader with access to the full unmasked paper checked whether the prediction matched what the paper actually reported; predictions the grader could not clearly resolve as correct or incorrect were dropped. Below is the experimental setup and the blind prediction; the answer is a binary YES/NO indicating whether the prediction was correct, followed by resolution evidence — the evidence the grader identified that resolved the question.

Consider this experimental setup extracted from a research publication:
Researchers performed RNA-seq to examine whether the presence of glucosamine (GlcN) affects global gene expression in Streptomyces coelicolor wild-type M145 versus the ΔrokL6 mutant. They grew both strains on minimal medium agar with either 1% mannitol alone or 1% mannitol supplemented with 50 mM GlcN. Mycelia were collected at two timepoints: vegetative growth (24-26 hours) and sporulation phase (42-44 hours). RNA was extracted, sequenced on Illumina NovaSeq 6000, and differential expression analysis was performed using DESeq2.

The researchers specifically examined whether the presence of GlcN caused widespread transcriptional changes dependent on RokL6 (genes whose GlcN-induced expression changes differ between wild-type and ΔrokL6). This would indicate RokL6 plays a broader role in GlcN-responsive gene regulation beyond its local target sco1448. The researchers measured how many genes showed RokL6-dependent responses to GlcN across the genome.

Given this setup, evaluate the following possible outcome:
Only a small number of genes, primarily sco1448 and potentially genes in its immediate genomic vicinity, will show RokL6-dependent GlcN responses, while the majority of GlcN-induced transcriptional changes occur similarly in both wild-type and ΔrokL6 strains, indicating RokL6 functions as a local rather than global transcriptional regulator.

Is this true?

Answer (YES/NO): YES